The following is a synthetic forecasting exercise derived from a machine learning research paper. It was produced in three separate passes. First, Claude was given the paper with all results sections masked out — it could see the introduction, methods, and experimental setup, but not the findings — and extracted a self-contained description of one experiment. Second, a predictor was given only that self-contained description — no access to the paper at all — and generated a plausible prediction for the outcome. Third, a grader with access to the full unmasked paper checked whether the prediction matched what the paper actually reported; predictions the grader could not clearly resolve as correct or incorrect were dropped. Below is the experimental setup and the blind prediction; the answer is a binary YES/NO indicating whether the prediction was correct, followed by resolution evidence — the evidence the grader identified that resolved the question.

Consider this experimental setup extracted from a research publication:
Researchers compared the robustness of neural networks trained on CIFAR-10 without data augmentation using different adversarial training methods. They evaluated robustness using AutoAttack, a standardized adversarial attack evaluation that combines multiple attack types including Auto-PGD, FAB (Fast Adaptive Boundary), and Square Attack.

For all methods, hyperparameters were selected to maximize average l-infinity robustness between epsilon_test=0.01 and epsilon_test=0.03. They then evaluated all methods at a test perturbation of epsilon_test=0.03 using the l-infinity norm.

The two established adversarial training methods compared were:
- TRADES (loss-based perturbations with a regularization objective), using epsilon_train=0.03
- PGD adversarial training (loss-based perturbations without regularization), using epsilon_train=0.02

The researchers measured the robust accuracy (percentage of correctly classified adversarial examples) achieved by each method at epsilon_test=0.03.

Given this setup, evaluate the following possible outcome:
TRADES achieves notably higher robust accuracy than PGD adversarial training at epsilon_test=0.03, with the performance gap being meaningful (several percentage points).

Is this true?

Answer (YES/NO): NO